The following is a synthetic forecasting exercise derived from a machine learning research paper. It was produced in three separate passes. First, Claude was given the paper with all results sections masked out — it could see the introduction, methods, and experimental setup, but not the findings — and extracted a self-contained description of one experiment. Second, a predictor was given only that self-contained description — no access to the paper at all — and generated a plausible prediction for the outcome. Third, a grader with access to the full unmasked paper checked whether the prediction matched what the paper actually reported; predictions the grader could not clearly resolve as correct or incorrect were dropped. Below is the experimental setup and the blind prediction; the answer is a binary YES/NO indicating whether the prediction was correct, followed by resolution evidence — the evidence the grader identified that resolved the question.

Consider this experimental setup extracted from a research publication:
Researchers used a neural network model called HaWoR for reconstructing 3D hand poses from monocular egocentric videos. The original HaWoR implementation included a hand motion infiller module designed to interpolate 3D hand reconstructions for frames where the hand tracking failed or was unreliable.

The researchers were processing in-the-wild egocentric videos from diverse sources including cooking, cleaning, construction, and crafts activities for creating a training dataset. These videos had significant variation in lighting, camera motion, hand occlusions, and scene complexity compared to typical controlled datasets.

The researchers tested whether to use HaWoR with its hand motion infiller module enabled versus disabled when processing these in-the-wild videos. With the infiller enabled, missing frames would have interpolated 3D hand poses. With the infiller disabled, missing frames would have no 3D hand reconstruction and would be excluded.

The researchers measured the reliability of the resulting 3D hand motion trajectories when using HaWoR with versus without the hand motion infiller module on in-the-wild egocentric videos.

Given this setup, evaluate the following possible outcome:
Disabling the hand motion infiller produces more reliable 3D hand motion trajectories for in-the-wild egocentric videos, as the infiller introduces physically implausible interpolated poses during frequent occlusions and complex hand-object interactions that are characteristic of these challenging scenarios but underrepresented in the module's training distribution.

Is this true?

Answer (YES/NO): NO